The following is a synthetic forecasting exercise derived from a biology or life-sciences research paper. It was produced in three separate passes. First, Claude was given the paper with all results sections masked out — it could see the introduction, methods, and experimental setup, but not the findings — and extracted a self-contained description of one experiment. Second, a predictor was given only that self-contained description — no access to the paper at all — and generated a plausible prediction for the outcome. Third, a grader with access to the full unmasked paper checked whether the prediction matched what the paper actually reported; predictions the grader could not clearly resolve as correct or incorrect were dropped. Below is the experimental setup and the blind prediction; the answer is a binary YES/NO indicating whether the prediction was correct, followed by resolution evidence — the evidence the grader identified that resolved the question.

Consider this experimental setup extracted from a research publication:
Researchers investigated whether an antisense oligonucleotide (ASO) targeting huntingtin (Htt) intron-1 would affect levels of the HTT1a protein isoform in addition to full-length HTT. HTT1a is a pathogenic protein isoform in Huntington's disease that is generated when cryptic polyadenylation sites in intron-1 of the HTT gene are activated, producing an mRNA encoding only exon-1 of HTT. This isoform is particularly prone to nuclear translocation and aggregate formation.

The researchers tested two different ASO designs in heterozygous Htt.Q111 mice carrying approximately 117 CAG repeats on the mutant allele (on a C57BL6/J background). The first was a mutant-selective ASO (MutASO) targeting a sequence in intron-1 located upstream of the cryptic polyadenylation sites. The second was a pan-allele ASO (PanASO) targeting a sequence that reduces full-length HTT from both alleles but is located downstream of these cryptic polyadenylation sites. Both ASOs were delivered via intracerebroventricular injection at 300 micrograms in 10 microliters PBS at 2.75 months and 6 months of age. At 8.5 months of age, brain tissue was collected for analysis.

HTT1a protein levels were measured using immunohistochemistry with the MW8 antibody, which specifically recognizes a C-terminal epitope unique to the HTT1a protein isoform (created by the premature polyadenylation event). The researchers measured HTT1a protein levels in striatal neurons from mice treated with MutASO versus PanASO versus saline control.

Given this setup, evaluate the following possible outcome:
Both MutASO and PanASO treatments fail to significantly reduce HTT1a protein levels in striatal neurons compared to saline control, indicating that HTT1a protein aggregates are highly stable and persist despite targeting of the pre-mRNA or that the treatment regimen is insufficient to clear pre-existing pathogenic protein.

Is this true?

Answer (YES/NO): NO